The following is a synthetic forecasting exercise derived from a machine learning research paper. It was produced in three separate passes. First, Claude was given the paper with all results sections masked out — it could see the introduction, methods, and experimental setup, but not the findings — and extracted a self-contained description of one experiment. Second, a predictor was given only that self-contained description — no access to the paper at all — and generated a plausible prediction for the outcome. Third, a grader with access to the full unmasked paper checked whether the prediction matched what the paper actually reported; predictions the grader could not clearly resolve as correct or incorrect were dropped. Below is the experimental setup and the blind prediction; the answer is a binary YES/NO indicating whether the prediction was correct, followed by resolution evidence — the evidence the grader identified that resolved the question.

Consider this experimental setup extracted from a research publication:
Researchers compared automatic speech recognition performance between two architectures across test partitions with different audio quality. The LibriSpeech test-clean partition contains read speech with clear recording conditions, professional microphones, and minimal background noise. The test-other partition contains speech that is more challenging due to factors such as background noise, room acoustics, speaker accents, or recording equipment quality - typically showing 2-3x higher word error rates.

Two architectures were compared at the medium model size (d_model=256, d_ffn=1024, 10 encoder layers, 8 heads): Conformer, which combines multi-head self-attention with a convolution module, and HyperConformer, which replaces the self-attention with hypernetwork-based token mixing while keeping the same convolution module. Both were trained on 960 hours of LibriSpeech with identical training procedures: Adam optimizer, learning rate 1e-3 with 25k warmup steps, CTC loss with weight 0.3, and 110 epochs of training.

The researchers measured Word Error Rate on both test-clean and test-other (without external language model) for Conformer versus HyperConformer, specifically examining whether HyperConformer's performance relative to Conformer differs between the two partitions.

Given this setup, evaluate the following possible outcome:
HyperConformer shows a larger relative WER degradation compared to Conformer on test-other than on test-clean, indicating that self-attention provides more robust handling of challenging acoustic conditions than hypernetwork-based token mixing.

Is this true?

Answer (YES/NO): YES